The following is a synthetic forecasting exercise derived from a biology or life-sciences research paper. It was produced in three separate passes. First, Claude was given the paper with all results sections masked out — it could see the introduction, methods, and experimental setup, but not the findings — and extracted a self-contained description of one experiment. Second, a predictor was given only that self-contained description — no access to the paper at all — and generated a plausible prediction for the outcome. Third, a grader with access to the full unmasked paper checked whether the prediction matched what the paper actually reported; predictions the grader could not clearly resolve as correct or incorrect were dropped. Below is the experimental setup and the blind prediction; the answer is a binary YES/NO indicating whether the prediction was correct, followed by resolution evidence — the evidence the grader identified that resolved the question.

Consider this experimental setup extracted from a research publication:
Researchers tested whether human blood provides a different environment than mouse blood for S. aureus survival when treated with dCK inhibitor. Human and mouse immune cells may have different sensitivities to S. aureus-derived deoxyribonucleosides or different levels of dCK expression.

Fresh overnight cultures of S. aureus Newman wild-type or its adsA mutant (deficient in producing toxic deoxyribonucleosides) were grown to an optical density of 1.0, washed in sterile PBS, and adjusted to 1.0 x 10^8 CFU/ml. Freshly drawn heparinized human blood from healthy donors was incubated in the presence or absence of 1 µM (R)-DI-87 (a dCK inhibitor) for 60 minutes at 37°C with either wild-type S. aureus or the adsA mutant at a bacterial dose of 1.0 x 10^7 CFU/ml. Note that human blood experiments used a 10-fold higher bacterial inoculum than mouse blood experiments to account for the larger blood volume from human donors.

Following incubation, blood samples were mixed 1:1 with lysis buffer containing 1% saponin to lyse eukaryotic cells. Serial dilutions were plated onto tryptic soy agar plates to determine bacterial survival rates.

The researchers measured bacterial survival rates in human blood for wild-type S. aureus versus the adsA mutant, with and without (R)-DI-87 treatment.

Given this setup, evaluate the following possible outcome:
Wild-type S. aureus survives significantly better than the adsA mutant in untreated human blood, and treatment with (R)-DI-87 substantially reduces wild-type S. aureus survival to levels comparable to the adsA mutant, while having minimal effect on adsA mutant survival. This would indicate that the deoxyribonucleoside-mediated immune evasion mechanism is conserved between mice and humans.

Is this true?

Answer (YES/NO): NO